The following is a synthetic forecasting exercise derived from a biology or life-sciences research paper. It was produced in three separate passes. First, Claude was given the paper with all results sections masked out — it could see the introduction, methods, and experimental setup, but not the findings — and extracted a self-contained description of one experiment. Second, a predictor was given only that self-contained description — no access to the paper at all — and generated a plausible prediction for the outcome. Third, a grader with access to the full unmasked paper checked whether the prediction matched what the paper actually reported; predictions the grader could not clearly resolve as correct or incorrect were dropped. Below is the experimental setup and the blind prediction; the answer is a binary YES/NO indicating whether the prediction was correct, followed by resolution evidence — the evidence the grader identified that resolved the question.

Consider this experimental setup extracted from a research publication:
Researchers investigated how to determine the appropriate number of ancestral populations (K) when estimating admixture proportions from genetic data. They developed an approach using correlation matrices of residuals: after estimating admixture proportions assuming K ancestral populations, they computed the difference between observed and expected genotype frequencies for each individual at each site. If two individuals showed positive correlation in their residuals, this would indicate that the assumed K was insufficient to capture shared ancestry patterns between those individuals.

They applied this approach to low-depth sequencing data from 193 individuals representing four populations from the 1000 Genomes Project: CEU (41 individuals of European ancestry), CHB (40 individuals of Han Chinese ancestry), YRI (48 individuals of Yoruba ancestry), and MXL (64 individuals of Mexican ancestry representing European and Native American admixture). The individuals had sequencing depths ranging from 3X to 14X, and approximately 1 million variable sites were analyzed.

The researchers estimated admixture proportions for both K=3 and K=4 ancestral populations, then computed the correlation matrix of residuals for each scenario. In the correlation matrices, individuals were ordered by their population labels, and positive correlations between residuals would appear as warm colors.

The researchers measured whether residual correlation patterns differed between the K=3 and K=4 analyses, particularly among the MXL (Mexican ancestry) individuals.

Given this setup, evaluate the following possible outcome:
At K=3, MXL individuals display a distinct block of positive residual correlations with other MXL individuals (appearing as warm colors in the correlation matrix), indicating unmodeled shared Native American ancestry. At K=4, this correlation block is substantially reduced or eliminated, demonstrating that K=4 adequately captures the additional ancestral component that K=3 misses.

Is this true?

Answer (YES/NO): YES